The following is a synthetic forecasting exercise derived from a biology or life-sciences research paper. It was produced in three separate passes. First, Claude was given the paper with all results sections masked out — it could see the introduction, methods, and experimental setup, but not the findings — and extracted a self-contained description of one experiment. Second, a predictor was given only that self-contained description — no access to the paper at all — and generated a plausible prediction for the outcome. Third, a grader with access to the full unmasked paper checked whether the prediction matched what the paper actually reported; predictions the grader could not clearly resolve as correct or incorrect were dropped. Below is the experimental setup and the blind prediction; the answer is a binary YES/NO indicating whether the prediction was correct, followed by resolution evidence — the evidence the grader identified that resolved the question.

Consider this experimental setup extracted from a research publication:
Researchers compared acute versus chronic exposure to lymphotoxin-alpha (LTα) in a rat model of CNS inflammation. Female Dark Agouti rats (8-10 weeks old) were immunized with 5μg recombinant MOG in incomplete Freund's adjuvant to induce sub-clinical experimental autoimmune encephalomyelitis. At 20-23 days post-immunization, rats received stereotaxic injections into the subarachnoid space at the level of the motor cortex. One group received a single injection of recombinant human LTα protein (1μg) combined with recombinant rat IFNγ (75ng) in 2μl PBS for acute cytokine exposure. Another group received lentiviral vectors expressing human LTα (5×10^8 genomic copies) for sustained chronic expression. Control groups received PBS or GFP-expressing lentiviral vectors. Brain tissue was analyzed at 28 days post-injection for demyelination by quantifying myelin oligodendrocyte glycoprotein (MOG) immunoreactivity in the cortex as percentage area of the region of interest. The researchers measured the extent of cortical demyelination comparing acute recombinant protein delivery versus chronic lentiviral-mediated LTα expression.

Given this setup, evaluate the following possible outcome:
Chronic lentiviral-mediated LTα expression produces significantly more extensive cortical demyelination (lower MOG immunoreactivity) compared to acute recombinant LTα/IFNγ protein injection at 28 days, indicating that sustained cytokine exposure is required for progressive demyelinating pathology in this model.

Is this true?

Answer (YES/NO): YES